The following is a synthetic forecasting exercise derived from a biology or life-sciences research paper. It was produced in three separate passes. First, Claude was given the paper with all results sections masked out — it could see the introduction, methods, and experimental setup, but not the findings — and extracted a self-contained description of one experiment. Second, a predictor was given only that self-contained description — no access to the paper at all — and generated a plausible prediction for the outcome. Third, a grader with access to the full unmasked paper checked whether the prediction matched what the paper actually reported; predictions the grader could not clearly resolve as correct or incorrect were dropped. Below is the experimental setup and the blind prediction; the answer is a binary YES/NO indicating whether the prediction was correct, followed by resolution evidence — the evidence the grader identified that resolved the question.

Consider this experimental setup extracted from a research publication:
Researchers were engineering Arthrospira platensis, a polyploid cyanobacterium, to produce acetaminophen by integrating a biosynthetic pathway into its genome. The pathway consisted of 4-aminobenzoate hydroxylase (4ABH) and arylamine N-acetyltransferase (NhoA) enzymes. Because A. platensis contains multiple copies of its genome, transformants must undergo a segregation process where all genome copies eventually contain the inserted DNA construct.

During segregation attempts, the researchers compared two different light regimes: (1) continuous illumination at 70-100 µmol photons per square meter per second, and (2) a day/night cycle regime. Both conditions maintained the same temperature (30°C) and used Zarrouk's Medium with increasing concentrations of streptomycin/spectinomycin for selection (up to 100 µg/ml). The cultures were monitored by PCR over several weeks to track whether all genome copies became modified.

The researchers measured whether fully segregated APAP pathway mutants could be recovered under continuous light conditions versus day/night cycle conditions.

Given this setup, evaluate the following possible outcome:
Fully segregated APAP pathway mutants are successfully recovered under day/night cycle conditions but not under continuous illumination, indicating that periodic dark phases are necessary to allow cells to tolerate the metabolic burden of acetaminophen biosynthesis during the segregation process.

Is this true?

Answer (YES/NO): YES